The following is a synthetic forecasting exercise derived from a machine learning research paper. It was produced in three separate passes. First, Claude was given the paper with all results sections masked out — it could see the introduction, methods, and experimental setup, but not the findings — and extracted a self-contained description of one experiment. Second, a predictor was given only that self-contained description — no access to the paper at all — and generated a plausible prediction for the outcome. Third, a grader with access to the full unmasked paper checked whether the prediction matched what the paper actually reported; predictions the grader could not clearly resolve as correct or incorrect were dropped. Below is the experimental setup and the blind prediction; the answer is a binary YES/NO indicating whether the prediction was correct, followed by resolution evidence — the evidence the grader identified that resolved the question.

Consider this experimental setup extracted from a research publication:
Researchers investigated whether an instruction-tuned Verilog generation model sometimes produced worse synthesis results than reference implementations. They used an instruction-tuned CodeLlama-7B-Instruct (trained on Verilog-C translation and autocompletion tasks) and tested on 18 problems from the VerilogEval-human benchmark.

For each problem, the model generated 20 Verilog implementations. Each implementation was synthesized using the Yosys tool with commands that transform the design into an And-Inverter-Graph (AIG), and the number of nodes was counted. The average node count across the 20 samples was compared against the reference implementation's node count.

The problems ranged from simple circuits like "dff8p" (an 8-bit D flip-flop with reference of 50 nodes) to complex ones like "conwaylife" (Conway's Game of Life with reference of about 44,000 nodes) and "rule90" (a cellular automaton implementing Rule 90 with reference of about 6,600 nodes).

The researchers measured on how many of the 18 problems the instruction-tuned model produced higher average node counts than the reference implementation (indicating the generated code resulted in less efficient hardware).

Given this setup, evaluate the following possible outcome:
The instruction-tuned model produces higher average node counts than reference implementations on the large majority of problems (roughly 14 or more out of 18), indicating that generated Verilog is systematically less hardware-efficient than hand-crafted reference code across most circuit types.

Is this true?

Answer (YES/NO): NO